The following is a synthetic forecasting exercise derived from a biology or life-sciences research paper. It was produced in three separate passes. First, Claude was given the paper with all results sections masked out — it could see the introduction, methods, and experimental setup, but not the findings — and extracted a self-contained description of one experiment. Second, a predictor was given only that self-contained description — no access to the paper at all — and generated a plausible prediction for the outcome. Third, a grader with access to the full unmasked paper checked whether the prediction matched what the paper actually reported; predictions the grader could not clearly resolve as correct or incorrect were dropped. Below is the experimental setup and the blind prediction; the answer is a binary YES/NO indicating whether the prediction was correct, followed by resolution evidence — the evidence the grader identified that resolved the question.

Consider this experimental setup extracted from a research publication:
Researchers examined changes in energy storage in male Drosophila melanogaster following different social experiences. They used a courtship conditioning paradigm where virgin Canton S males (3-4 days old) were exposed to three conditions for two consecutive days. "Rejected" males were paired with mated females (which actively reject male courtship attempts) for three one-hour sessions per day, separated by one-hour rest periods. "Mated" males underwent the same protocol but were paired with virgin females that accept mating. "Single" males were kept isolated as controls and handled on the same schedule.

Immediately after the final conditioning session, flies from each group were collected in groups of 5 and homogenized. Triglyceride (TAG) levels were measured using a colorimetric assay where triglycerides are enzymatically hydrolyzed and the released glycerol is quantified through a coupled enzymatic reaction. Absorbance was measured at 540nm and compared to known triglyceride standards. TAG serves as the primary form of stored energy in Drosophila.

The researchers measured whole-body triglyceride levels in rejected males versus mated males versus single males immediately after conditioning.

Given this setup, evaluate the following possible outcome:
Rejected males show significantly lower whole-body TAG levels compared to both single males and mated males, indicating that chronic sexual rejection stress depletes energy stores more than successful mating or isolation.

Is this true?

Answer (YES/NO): NO